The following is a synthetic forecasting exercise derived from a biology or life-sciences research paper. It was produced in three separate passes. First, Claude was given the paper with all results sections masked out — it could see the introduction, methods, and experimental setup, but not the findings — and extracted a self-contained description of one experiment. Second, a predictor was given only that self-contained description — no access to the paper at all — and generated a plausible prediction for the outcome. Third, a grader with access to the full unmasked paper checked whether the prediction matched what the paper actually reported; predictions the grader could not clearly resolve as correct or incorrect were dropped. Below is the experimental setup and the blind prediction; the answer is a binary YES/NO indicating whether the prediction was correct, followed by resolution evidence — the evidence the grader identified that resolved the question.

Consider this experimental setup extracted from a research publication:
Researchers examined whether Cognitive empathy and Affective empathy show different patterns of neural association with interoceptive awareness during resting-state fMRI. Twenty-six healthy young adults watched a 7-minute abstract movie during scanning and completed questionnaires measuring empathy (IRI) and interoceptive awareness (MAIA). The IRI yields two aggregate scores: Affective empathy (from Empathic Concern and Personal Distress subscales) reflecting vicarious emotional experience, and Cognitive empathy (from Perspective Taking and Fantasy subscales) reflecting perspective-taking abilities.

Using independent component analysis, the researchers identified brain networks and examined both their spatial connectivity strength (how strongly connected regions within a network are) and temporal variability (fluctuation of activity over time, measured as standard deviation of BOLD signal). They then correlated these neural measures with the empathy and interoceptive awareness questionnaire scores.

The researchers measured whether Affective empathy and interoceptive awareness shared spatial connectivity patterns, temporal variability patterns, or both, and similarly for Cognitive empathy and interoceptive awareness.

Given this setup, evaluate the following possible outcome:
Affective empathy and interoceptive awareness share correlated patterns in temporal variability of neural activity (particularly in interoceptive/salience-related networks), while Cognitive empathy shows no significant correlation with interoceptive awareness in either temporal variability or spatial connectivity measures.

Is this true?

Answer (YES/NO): NO